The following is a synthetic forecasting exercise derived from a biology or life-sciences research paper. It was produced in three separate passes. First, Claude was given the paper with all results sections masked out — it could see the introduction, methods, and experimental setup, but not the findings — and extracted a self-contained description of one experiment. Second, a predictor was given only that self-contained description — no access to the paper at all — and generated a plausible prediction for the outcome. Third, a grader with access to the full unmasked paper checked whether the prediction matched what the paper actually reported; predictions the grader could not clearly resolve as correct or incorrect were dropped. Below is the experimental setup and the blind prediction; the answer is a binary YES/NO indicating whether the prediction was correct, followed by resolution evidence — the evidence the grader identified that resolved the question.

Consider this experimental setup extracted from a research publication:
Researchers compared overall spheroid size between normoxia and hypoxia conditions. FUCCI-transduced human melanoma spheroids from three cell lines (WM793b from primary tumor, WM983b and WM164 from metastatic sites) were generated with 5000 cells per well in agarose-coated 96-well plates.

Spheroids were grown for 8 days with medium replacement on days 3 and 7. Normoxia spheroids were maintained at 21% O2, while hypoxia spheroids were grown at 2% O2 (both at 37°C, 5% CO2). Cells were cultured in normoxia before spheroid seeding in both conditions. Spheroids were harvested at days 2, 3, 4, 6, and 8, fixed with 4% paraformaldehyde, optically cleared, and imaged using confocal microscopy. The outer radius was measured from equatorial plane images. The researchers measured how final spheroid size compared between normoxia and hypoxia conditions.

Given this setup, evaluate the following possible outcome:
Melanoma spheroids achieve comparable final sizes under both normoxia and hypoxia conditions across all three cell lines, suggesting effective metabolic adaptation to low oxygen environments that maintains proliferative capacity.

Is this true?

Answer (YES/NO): NO